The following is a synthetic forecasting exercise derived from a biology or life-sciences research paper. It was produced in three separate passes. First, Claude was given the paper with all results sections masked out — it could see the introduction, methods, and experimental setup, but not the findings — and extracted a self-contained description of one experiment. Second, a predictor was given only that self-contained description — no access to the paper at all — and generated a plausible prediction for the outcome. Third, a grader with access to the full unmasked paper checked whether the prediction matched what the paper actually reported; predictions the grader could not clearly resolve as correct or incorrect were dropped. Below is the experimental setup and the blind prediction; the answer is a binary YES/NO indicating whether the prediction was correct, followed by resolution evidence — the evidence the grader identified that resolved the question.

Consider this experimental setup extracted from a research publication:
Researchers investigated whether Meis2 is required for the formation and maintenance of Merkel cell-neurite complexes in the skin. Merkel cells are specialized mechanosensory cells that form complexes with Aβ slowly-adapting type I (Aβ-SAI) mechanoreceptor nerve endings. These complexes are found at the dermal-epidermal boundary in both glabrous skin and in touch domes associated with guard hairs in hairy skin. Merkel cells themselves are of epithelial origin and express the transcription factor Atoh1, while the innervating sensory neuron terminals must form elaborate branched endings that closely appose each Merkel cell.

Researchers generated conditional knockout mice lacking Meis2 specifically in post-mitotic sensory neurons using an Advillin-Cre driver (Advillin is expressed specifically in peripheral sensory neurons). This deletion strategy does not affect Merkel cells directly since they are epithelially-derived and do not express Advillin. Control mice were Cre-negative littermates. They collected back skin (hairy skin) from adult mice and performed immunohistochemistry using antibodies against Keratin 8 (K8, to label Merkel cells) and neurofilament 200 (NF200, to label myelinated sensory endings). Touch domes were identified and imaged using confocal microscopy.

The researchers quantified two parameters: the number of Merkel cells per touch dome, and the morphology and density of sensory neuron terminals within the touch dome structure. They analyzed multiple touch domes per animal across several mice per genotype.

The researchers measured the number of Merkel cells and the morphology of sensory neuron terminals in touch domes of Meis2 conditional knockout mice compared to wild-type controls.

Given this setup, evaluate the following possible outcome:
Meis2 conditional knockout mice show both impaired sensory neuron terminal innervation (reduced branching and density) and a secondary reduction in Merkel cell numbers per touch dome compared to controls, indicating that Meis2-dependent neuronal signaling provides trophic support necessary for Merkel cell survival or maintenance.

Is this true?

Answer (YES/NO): NO